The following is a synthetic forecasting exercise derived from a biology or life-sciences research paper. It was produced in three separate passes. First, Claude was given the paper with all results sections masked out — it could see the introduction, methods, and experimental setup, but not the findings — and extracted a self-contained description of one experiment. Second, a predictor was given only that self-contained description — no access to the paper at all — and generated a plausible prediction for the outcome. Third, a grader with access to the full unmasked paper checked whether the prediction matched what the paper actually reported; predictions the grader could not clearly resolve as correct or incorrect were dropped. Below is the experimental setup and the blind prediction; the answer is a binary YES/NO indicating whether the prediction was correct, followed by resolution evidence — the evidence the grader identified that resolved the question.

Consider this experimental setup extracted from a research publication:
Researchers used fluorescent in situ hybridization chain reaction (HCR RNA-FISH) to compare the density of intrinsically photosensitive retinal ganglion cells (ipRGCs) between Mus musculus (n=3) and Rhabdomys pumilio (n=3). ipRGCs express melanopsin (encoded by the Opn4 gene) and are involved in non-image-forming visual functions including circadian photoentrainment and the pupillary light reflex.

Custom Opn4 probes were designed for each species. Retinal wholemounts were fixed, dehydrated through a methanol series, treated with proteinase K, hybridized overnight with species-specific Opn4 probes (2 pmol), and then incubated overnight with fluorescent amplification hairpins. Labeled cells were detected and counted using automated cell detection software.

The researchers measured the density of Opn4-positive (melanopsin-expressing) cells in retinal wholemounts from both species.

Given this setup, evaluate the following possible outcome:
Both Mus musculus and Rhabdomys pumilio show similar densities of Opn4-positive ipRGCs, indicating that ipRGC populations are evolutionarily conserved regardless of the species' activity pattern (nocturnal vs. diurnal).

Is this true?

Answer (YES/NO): NO